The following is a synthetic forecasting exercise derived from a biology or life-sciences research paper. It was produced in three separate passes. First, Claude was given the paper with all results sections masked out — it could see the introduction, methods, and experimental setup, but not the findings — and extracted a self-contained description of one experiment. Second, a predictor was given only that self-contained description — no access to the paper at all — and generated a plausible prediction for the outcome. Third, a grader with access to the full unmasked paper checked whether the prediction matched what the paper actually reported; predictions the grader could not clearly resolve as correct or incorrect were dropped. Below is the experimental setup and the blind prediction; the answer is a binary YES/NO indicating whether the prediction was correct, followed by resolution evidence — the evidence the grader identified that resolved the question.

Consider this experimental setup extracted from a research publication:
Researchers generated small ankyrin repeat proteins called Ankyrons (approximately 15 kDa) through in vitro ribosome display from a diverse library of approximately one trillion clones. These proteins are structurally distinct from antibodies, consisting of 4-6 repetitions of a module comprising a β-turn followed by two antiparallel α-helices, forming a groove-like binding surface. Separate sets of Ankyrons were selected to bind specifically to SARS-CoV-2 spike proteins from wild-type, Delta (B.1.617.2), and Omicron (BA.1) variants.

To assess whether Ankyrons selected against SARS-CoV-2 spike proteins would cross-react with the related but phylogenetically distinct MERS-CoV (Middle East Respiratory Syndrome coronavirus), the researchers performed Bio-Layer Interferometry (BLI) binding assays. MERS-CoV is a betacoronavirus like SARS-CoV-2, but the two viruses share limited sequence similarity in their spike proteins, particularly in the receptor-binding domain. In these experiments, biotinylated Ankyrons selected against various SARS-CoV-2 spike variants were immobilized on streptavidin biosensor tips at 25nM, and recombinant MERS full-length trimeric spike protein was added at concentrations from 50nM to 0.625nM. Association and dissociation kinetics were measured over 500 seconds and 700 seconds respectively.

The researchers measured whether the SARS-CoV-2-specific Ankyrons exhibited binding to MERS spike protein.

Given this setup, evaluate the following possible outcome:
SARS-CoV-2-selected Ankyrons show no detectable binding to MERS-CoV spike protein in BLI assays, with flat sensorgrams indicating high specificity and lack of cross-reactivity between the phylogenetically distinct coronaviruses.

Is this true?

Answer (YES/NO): YES